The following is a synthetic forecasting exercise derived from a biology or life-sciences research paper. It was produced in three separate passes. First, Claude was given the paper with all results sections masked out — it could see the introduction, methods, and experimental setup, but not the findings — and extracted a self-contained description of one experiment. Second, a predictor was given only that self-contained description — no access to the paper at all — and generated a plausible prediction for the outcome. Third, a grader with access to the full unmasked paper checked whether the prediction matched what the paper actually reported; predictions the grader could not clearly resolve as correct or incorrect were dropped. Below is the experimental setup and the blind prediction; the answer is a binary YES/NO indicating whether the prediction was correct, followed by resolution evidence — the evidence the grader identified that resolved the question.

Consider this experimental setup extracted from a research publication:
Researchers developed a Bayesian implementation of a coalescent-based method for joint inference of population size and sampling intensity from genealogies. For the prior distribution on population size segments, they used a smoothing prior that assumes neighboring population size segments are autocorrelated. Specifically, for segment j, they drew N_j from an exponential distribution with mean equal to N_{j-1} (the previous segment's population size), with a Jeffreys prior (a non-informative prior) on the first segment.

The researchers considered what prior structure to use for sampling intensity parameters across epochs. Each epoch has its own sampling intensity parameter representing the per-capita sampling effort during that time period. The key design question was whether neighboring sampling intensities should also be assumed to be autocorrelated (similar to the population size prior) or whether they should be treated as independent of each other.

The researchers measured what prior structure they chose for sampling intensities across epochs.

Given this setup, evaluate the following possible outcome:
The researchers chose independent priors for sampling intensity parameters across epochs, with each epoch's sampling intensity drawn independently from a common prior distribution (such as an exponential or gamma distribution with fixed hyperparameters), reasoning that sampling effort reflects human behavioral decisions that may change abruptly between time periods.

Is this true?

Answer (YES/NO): YES